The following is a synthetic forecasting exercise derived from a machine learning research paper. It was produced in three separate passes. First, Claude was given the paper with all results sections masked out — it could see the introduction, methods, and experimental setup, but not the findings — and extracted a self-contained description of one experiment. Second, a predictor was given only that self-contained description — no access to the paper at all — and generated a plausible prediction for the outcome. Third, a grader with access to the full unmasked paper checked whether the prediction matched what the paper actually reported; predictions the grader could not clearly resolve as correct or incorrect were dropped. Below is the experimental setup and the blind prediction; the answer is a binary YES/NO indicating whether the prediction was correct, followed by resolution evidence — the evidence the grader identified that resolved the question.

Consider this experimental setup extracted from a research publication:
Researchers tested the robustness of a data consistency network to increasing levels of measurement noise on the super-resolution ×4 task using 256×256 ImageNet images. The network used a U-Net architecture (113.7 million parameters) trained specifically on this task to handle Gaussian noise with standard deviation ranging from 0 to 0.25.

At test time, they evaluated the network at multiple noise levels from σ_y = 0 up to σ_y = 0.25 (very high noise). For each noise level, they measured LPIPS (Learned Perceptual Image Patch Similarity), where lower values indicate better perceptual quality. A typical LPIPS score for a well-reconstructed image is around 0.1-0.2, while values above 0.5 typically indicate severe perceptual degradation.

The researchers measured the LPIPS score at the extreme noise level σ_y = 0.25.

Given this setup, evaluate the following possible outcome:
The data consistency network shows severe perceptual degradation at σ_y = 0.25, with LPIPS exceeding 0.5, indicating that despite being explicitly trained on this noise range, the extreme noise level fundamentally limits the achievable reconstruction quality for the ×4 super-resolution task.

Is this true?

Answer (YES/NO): NO